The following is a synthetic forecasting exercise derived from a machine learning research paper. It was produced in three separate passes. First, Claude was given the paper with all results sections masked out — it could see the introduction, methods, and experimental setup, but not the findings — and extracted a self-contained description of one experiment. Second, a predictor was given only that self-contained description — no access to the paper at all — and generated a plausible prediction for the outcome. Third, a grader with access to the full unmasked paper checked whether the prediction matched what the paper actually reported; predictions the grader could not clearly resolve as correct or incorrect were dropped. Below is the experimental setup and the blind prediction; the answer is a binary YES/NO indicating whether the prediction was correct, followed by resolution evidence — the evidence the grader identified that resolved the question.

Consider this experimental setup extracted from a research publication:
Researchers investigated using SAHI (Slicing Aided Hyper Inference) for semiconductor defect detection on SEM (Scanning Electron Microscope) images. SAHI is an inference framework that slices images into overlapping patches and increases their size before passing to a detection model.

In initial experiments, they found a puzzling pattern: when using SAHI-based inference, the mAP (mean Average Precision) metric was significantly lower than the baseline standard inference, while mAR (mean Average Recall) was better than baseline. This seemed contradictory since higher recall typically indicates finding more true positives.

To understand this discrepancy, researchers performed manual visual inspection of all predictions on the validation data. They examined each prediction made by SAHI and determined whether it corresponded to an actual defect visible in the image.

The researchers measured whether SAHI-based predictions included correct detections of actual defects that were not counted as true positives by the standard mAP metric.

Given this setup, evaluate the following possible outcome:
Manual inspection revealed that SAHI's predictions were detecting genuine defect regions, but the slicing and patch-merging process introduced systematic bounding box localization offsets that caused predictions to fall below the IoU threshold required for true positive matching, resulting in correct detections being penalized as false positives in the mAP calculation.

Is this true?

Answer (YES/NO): NO